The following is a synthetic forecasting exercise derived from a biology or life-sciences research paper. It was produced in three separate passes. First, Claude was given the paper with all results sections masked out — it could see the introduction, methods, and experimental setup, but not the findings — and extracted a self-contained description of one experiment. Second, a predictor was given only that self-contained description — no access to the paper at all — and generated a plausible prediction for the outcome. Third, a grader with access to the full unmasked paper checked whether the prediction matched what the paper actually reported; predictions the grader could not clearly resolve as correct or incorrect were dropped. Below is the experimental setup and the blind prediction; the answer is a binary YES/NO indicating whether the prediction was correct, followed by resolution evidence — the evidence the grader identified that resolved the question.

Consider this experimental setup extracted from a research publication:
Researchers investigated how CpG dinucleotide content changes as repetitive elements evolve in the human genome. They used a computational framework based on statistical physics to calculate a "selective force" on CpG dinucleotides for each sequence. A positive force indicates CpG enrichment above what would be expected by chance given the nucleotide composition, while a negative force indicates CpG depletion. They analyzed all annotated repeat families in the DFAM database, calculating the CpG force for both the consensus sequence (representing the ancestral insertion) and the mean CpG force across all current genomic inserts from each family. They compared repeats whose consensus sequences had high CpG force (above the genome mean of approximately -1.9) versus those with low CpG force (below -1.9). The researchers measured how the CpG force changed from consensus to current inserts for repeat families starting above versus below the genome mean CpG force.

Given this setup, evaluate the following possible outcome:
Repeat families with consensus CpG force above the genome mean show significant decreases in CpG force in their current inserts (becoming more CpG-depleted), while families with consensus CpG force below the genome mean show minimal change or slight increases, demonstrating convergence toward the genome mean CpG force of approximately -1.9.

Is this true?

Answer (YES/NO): YES